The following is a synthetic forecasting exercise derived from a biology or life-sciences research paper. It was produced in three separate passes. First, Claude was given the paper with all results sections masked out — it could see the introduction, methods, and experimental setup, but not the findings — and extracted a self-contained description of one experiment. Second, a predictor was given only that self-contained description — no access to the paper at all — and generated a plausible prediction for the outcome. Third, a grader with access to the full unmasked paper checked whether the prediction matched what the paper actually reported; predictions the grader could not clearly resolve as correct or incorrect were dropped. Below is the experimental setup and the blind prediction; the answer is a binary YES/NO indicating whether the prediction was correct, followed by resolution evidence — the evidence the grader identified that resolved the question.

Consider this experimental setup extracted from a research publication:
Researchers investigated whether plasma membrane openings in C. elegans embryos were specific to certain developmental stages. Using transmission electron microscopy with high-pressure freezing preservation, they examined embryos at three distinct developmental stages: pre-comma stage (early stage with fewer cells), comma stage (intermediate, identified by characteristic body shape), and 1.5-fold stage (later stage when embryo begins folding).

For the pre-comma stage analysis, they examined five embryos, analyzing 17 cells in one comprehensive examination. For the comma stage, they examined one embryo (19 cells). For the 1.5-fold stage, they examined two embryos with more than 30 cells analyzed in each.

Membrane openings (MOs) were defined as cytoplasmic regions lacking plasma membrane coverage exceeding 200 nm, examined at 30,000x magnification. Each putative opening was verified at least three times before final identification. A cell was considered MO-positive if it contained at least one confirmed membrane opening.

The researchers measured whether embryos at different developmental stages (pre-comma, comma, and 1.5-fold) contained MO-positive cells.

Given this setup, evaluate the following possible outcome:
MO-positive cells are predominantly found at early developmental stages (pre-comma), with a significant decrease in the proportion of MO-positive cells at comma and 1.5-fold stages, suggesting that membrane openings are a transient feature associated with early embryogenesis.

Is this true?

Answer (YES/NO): YES